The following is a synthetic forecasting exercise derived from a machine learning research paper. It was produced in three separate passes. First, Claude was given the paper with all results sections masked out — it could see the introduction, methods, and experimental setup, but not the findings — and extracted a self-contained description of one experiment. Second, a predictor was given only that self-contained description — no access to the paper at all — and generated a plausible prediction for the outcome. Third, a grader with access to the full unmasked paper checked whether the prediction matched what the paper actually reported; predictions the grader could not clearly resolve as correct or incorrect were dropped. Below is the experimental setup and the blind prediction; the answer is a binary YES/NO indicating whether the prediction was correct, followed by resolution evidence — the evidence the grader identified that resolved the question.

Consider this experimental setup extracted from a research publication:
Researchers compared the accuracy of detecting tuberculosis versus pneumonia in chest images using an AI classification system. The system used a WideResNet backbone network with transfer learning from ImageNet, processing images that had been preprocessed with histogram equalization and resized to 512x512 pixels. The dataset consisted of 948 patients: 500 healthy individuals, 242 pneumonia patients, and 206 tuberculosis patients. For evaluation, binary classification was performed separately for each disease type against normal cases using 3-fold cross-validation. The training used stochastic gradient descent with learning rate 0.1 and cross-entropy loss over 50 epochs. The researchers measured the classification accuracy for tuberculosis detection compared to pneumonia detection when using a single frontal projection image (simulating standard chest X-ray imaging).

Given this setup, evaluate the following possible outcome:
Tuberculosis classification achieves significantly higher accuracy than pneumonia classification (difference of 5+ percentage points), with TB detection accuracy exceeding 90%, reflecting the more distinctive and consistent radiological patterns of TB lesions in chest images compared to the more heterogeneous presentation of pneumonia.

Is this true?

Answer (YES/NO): NO